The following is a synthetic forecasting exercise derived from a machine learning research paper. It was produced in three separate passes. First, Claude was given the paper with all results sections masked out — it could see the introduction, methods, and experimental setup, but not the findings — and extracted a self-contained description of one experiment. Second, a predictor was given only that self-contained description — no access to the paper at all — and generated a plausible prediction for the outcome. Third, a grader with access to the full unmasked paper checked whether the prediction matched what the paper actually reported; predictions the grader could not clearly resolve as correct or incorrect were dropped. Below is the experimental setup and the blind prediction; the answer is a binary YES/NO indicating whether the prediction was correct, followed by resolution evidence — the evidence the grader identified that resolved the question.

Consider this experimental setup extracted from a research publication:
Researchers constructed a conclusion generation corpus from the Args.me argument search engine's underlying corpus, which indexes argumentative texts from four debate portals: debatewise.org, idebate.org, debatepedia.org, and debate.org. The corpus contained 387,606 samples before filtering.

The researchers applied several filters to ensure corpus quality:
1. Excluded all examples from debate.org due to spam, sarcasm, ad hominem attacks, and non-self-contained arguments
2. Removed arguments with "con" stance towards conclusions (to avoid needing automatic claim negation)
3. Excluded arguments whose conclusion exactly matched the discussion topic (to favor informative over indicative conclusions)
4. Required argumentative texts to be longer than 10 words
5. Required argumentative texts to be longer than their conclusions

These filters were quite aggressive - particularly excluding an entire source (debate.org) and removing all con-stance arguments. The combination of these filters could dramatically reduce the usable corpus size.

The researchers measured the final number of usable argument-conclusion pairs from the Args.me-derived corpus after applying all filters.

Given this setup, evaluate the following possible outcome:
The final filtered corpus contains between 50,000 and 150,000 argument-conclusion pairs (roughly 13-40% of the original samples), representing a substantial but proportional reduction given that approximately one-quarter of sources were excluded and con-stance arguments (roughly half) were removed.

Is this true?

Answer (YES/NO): NO